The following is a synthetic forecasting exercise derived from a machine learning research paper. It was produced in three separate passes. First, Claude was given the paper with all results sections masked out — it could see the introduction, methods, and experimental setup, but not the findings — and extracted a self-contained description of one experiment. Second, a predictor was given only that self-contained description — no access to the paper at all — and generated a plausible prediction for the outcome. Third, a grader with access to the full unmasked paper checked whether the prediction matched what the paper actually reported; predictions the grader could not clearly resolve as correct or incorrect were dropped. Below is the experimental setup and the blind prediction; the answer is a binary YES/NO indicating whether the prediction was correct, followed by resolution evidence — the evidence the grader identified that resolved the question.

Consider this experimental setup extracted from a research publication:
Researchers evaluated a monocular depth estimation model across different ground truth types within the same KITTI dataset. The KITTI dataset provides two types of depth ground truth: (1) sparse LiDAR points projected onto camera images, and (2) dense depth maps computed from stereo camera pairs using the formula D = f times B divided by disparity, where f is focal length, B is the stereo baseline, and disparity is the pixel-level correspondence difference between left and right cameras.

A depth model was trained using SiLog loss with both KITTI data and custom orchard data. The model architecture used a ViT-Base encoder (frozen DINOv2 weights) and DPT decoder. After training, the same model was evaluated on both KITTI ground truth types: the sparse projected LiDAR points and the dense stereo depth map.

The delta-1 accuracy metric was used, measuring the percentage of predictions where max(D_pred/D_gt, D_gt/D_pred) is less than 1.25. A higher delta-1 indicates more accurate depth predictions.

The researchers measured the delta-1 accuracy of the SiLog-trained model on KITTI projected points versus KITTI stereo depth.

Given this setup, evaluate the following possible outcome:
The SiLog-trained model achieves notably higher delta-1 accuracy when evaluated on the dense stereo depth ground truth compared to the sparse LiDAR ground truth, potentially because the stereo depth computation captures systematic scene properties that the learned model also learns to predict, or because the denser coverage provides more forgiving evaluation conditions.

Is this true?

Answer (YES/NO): NO